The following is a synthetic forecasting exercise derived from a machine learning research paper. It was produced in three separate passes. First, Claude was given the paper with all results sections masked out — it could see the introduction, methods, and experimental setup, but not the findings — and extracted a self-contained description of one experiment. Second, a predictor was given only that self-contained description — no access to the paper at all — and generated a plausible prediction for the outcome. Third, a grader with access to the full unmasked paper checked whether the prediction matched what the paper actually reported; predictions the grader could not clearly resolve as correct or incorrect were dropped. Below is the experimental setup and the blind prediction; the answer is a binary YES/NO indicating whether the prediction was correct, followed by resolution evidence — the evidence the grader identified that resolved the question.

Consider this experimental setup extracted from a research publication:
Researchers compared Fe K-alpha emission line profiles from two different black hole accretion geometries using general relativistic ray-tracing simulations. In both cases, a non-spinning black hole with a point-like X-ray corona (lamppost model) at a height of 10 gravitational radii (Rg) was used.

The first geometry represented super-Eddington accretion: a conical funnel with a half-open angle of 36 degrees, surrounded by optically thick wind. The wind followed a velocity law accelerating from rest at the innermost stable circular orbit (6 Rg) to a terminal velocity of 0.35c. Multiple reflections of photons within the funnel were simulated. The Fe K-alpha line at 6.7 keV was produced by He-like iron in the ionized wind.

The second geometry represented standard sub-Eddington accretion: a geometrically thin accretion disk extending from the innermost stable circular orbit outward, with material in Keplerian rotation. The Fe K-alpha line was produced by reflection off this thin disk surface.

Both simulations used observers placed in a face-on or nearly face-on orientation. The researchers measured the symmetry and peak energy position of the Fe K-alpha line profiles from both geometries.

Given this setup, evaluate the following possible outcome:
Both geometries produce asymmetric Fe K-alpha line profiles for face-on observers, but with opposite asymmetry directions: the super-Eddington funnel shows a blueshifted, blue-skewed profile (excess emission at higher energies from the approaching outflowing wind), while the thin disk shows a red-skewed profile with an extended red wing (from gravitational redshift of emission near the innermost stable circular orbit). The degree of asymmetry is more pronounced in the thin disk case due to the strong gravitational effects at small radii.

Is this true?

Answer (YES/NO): NO